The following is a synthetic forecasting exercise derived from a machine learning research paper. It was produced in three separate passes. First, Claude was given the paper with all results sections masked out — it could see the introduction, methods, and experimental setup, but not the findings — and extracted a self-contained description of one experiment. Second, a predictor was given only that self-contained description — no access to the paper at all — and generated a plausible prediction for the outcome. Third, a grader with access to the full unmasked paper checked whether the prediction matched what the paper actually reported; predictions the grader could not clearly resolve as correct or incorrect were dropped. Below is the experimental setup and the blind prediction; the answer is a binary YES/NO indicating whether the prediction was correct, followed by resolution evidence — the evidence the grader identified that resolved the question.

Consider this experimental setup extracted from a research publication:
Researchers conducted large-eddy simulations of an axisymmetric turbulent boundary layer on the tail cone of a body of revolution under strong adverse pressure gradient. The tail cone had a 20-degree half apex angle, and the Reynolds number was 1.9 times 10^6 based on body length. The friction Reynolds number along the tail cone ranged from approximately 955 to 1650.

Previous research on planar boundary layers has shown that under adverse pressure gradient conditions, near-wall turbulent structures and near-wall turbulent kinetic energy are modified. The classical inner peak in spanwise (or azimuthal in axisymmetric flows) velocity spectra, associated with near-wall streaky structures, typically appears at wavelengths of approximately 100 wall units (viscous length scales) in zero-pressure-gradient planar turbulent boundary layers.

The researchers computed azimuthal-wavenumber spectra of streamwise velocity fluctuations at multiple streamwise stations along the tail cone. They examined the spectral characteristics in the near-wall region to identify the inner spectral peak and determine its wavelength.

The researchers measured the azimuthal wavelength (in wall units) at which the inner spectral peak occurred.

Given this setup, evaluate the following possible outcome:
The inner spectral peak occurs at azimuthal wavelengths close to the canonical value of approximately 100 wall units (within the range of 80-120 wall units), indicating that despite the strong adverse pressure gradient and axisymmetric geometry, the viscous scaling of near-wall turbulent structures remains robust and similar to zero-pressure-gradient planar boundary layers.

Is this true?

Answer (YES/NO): NO